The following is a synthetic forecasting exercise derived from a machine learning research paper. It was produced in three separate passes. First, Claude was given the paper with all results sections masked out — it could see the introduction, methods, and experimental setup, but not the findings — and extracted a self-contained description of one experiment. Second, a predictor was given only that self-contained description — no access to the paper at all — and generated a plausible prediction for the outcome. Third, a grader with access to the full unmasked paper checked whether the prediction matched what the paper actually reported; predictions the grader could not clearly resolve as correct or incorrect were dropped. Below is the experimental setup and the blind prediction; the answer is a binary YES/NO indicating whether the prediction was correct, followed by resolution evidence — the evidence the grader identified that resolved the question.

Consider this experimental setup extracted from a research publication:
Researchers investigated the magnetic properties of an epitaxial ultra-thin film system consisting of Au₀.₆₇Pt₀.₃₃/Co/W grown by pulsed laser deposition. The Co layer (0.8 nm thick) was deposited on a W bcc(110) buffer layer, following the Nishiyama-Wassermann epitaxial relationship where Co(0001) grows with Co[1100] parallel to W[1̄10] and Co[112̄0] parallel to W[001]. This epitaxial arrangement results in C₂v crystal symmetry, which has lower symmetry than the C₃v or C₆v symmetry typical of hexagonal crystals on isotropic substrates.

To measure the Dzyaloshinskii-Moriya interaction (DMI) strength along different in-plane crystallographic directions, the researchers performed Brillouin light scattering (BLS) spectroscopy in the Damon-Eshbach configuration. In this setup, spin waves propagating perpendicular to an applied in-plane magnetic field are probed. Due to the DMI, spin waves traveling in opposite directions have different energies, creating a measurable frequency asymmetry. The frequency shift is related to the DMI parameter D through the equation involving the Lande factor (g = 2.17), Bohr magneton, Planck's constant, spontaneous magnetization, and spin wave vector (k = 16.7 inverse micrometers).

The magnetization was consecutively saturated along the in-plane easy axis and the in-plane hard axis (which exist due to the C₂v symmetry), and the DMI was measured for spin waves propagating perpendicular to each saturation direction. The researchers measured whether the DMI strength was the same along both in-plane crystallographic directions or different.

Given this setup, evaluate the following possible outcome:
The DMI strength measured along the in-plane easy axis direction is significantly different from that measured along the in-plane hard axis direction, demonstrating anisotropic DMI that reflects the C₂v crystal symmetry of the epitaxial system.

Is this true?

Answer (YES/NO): NO